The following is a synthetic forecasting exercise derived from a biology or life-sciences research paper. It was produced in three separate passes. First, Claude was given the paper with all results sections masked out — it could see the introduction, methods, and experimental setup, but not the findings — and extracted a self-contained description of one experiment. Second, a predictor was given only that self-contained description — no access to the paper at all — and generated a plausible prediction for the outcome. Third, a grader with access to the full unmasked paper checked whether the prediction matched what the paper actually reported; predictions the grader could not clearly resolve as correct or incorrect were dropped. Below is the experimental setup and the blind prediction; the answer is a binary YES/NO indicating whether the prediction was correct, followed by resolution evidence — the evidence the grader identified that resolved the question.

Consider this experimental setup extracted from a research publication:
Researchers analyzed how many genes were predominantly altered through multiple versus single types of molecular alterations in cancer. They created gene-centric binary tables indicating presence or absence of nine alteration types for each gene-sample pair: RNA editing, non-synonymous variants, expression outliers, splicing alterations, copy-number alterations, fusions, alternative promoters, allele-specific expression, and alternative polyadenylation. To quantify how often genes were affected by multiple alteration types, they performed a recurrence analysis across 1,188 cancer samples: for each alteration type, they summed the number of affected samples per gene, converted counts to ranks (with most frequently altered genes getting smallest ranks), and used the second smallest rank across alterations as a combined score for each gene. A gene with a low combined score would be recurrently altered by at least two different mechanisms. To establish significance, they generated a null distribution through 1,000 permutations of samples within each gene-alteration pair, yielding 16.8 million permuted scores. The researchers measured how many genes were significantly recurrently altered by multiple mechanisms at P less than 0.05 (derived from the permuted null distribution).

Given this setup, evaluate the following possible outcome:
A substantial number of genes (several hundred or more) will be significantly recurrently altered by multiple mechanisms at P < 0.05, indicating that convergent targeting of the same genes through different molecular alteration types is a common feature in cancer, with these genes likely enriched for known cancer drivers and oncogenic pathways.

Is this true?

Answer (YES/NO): YES